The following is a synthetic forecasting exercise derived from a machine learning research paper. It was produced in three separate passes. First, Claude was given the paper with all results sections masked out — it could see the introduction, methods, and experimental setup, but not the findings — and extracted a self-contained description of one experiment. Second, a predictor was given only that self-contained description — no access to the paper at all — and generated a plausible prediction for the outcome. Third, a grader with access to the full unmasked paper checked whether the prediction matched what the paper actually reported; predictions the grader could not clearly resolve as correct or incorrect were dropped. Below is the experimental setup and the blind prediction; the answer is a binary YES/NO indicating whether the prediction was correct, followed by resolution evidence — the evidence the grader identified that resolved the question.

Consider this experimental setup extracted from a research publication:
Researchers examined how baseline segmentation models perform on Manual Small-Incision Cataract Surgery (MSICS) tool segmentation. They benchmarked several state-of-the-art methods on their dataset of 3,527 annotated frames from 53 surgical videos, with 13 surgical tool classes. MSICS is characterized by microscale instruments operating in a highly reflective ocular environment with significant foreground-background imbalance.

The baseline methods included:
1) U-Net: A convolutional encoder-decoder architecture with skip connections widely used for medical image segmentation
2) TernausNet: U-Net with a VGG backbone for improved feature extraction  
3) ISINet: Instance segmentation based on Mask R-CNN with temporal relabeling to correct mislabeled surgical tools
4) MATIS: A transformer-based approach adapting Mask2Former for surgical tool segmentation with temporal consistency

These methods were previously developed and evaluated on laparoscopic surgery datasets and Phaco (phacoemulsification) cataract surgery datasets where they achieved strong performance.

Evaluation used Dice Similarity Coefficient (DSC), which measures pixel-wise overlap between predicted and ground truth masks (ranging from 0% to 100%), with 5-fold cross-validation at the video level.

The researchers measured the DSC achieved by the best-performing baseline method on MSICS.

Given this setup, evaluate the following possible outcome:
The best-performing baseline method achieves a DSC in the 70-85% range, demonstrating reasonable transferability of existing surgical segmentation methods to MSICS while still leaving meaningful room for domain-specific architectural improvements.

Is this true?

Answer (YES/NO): NO